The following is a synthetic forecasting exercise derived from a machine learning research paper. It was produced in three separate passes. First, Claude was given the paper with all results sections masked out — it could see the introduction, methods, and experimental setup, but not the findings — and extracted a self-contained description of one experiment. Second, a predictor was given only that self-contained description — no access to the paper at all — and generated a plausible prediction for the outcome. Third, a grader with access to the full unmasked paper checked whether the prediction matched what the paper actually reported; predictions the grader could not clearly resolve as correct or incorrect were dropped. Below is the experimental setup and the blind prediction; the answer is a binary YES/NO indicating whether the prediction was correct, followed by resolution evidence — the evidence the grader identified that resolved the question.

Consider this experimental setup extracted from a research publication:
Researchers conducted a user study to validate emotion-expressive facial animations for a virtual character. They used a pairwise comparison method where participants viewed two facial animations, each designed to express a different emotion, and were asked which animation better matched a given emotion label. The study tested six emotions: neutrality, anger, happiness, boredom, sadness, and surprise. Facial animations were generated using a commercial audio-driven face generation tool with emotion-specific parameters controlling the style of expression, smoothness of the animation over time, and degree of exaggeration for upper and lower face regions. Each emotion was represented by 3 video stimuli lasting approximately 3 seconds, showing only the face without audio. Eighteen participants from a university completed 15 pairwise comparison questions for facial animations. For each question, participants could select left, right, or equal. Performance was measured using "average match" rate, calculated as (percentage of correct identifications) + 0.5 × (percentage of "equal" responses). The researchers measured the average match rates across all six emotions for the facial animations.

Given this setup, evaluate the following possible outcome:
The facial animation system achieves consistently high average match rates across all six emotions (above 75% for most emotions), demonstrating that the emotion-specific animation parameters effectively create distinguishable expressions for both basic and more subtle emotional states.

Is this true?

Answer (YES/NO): NO